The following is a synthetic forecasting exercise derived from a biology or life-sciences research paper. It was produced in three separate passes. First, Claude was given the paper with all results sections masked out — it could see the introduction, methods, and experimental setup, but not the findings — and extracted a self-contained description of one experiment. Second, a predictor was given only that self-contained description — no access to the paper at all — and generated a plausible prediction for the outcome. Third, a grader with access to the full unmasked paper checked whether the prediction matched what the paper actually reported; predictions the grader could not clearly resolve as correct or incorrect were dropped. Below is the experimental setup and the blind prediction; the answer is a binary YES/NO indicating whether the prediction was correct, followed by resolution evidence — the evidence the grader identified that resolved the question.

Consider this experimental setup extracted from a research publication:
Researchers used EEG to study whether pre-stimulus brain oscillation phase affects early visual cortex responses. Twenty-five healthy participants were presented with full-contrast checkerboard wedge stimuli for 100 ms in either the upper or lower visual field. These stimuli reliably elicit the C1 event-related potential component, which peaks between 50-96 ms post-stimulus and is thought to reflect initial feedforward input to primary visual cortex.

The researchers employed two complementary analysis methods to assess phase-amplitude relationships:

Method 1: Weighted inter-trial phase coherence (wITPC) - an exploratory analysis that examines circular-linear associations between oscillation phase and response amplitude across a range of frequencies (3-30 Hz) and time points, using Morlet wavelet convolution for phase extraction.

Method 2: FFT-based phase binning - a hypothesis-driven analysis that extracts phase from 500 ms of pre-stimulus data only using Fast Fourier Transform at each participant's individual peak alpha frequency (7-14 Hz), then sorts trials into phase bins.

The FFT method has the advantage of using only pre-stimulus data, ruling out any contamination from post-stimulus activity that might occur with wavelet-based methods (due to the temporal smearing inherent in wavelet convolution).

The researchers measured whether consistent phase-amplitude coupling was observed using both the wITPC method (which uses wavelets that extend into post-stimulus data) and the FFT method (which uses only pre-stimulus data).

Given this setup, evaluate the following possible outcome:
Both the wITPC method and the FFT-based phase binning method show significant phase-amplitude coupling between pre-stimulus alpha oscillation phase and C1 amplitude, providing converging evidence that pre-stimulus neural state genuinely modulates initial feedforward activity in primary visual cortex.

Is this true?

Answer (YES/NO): YES